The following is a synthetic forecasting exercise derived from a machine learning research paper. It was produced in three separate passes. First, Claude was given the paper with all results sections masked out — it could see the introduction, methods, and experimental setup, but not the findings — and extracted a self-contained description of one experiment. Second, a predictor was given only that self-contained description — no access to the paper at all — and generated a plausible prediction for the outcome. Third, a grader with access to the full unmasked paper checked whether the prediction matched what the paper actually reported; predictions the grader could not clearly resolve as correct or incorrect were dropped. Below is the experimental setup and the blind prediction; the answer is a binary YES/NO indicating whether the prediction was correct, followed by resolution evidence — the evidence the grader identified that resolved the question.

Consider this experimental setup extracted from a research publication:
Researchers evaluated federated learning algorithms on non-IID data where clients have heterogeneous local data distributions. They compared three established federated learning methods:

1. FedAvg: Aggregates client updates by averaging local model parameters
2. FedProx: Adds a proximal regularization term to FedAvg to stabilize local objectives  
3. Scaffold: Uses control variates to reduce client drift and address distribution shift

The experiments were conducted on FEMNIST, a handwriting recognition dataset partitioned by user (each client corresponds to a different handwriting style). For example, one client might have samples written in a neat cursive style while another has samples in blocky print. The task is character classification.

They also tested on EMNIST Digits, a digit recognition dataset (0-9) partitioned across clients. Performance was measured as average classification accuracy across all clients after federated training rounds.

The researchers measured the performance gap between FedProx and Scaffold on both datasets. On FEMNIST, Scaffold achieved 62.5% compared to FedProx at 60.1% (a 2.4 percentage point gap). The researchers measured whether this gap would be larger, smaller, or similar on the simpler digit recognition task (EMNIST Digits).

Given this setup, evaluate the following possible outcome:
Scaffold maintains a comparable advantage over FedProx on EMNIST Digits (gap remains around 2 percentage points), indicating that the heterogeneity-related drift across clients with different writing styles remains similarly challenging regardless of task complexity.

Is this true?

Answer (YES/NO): NO